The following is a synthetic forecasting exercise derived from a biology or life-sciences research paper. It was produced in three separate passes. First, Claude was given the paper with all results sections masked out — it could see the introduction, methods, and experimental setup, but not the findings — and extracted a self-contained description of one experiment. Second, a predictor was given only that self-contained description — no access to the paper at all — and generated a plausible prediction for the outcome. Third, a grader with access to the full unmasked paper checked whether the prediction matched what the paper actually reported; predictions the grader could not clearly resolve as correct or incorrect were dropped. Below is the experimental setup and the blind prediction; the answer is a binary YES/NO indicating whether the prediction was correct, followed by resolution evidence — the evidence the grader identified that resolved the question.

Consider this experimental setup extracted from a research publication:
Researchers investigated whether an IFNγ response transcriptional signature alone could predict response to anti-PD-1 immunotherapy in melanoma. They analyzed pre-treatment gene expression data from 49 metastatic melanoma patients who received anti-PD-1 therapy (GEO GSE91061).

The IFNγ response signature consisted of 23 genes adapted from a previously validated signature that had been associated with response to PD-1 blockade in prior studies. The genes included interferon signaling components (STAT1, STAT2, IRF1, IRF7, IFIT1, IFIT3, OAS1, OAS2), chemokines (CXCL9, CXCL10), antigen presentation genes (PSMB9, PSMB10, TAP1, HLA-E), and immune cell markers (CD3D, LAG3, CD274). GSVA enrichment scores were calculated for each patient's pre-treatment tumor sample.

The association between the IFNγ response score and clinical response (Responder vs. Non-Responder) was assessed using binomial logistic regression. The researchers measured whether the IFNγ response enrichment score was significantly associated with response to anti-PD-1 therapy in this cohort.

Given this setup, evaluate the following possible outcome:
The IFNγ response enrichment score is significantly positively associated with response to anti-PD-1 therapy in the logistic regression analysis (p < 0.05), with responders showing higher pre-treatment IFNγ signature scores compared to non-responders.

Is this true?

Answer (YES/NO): NO